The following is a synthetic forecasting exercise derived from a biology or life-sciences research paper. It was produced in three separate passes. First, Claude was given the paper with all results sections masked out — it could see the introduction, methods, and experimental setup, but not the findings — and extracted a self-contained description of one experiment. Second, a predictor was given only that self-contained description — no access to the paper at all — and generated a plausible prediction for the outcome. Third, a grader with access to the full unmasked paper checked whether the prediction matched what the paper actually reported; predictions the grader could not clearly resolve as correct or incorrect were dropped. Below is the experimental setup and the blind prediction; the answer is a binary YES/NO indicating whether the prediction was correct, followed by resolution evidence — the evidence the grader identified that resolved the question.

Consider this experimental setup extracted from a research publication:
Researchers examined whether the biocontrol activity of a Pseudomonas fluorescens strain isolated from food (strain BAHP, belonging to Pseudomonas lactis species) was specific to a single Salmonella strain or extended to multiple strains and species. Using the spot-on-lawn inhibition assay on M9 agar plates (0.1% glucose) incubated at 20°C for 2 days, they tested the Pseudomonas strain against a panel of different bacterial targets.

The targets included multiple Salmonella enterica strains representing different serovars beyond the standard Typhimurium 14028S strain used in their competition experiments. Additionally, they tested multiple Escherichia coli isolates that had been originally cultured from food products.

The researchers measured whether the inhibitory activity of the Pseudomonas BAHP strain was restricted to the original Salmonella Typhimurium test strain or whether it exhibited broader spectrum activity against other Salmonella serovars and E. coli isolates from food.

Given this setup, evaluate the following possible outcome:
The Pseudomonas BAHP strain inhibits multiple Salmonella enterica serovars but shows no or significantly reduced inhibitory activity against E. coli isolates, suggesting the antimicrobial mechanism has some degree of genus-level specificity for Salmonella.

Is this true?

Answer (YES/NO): NO